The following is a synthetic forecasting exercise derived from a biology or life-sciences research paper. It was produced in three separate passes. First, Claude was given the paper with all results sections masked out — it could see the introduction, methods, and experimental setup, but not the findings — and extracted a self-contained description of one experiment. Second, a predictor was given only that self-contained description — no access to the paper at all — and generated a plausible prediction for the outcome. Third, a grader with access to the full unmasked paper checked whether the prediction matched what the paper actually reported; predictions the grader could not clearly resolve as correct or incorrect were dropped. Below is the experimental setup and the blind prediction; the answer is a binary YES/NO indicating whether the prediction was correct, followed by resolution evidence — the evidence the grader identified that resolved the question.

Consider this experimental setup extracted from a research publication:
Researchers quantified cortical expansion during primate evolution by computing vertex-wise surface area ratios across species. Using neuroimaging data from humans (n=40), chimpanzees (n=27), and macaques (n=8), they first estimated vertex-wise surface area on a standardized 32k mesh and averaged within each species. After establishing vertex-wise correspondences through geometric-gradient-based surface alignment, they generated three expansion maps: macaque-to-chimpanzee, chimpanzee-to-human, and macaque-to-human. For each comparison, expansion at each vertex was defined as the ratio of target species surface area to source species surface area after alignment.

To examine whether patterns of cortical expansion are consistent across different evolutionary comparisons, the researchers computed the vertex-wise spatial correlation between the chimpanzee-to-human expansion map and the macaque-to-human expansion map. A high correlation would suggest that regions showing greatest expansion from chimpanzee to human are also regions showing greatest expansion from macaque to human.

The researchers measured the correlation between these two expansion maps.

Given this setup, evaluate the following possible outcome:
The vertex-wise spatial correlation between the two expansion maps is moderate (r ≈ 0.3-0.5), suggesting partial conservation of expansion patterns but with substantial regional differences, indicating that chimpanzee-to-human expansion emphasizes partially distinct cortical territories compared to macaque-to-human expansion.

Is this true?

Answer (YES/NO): YES